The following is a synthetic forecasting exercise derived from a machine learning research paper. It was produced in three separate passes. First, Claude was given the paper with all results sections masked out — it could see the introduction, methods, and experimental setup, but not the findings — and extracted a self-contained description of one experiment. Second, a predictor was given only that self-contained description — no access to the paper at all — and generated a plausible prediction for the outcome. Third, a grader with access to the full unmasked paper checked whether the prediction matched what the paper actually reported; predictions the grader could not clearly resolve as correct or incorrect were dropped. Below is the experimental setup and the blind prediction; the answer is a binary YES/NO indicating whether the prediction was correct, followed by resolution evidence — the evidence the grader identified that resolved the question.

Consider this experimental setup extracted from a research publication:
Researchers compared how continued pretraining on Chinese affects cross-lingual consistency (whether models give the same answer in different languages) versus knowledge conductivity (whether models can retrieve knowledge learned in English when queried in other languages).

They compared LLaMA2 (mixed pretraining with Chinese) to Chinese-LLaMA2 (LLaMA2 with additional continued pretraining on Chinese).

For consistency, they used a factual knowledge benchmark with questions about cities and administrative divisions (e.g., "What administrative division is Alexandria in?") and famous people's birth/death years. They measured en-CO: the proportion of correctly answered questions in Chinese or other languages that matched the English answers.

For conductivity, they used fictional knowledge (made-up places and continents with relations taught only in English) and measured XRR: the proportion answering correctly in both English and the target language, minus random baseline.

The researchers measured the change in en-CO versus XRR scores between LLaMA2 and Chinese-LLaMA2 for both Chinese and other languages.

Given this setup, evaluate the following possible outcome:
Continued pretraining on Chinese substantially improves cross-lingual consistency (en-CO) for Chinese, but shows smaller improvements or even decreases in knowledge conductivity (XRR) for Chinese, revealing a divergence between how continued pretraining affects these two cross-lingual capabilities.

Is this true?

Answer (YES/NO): NO